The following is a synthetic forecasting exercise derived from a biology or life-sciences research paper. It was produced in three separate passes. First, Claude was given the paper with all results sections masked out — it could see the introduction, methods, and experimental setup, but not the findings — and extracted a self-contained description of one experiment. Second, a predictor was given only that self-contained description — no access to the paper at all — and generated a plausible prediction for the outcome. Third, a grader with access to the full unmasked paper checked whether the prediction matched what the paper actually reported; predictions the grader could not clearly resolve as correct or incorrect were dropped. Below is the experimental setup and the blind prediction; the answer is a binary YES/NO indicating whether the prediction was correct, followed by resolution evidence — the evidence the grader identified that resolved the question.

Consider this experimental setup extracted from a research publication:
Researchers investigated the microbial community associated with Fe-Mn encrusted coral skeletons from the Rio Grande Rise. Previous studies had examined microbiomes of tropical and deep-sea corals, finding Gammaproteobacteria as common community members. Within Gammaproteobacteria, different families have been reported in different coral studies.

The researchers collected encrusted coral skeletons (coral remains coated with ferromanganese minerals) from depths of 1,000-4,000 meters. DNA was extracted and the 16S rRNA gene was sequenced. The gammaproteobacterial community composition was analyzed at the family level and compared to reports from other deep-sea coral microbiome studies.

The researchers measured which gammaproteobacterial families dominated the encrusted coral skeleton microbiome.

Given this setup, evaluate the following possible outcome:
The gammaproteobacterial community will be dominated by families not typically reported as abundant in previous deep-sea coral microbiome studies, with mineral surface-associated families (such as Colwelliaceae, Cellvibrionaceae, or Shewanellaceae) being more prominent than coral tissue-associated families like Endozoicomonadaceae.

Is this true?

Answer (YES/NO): NO